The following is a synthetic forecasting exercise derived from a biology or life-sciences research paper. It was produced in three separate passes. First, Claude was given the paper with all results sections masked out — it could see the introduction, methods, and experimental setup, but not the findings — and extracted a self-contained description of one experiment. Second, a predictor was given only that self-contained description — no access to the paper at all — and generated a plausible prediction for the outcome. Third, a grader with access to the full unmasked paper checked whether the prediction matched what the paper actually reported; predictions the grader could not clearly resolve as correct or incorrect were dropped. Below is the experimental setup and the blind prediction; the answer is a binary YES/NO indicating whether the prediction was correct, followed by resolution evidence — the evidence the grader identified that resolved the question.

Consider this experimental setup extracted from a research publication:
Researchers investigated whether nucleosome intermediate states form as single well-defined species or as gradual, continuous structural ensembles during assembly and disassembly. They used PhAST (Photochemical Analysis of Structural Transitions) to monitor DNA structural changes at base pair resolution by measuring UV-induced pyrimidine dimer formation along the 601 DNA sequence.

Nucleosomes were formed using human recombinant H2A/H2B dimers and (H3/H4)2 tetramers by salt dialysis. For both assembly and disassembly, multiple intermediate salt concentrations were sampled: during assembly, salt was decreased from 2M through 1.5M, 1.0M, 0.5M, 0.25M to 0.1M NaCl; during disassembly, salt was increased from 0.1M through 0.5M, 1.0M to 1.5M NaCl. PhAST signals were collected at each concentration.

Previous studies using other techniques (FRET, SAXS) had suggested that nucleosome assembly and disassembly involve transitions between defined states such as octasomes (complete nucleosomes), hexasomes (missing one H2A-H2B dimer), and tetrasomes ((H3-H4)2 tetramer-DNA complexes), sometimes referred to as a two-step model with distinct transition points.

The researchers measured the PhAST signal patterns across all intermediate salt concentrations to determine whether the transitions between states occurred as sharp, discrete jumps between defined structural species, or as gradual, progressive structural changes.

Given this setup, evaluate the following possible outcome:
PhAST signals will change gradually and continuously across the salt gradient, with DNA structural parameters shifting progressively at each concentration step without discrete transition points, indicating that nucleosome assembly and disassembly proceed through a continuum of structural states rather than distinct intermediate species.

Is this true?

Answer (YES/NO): YES